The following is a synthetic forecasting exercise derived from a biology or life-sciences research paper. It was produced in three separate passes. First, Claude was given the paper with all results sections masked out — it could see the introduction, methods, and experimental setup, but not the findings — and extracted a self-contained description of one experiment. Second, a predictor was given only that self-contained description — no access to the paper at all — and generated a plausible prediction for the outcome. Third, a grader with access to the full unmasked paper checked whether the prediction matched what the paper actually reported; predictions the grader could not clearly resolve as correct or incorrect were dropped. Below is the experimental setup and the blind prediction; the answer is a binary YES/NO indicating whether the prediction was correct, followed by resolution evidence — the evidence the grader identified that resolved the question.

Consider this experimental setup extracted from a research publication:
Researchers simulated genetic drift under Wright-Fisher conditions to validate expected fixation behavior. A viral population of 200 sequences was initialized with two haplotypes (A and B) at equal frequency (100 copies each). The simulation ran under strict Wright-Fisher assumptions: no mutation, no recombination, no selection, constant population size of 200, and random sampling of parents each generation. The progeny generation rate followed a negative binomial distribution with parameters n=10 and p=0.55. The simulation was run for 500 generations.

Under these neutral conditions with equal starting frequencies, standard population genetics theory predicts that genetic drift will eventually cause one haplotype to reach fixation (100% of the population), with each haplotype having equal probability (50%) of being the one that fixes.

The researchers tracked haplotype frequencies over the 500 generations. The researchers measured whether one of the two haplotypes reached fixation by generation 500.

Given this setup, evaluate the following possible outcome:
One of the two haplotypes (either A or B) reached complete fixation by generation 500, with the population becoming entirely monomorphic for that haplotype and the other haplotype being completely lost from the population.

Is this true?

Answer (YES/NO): YES